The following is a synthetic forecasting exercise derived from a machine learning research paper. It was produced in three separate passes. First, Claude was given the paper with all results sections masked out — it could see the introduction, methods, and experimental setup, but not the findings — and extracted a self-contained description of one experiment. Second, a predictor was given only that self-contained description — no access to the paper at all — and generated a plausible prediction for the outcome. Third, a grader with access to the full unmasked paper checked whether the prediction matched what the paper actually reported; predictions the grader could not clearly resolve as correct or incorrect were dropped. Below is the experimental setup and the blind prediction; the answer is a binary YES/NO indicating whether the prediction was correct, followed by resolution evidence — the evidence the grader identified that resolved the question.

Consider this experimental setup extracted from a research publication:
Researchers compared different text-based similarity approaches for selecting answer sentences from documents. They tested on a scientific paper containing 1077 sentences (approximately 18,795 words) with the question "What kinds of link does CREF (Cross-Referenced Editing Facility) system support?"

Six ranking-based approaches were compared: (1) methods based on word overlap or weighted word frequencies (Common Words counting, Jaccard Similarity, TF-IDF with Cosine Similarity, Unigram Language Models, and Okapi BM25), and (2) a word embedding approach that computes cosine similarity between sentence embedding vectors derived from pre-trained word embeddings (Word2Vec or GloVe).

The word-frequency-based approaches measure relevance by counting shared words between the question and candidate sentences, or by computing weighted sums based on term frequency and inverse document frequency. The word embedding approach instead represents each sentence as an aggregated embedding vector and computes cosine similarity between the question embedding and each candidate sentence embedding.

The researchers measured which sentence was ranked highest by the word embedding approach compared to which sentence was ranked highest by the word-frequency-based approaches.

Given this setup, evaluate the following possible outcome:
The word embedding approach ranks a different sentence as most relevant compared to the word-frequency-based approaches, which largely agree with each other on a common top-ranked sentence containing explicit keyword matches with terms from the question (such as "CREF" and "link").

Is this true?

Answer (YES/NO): YES